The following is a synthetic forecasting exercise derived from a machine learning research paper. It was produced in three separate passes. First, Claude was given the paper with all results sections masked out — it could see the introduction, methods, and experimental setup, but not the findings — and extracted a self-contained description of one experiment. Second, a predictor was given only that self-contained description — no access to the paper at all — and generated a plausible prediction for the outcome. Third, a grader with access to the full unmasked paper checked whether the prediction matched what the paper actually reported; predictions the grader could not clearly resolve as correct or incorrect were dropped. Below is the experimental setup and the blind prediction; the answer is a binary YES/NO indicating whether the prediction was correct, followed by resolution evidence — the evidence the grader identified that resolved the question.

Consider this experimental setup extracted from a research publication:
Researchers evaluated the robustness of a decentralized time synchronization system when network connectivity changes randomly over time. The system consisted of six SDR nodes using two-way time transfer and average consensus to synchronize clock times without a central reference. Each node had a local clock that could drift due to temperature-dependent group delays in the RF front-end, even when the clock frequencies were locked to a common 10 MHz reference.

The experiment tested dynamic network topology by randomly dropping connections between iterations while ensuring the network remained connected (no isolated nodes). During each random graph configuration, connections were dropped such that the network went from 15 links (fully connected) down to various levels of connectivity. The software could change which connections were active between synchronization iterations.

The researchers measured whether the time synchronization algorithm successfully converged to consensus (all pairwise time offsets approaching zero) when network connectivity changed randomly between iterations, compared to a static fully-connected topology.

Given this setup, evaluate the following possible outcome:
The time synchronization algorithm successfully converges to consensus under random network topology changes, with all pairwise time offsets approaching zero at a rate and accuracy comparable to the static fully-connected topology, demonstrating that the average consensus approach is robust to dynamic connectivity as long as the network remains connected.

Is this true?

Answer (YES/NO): NO